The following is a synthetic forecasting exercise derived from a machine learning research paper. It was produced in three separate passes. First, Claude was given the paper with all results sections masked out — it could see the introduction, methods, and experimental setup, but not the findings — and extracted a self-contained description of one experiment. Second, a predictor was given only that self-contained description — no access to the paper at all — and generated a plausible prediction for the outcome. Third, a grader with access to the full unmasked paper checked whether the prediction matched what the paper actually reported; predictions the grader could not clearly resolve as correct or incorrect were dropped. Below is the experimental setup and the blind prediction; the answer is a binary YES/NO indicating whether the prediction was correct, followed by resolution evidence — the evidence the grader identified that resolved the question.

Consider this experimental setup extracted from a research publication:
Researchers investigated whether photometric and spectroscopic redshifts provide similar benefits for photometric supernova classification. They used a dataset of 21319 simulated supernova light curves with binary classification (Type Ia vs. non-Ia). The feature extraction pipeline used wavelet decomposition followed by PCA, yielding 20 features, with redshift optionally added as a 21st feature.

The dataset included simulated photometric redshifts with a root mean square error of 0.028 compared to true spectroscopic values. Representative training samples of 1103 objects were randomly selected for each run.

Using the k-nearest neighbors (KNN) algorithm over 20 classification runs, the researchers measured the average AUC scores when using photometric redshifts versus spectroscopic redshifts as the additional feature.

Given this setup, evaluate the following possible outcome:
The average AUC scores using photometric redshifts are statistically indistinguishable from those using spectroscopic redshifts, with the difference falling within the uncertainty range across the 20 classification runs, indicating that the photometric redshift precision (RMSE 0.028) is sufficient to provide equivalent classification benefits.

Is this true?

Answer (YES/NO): YES